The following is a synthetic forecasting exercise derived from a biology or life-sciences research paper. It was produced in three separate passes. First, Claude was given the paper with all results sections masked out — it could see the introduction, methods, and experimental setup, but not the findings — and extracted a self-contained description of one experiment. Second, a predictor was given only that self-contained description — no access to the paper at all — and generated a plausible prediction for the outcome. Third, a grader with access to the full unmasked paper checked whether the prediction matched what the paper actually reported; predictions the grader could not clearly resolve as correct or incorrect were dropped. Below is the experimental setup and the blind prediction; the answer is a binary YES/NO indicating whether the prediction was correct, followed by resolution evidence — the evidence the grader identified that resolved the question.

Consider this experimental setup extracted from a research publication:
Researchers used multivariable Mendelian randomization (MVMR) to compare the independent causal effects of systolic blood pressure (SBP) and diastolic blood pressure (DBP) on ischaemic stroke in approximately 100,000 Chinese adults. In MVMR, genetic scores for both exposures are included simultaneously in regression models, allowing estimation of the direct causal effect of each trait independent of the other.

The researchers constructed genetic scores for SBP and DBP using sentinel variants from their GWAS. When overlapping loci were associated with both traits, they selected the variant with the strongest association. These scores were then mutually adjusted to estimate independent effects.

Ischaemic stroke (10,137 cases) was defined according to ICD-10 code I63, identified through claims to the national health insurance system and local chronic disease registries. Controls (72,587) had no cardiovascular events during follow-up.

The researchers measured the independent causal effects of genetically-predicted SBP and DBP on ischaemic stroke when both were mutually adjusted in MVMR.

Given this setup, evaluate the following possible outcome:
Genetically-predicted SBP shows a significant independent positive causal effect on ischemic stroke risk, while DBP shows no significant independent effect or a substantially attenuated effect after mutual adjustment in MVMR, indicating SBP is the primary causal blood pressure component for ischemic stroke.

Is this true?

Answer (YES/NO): NO